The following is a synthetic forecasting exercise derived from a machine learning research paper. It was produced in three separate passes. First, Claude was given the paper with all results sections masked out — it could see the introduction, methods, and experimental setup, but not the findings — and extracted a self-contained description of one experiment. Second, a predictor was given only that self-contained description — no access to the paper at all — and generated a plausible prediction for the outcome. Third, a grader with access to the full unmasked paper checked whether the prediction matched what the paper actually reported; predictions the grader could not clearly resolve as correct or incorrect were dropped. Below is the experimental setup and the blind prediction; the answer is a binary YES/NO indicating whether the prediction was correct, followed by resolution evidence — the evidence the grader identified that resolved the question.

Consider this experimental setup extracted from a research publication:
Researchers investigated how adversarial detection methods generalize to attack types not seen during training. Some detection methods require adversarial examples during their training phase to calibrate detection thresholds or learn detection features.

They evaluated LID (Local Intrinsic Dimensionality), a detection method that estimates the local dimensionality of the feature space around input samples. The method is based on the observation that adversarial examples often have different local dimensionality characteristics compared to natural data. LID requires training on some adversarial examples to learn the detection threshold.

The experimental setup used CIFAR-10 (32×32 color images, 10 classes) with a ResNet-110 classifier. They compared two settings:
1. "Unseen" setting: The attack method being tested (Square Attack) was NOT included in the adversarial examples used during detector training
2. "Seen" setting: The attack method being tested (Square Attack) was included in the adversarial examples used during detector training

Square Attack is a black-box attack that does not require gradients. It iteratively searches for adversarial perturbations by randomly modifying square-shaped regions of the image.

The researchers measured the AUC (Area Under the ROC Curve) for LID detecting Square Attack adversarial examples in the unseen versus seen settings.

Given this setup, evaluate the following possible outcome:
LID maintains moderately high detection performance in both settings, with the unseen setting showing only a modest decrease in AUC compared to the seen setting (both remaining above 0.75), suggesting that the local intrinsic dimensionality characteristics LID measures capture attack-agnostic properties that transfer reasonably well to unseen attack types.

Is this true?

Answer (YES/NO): NO